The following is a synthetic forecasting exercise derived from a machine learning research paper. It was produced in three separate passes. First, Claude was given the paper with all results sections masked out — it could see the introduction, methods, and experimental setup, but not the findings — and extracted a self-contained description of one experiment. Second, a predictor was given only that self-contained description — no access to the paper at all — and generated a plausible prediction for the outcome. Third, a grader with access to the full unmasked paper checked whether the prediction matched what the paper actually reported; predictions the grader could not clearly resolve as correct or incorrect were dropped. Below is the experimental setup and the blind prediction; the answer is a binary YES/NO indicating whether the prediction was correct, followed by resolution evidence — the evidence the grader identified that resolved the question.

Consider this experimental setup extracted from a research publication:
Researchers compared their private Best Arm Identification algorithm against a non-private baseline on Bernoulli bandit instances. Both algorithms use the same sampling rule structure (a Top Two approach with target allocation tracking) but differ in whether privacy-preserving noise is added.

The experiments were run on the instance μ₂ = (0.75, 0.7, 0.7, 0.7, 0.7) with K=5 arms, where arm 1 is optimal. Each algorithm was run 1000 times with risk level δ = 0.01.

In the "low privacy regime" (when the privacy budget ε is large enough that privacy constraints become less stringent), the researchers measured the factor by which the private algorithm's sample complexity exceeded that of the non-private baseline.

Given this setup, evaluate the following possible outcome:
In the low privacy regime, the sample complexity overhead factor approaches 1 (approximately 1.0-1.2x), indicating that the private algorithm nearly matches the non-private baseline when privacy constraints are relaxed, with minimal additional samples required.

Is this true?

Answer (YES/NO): NO